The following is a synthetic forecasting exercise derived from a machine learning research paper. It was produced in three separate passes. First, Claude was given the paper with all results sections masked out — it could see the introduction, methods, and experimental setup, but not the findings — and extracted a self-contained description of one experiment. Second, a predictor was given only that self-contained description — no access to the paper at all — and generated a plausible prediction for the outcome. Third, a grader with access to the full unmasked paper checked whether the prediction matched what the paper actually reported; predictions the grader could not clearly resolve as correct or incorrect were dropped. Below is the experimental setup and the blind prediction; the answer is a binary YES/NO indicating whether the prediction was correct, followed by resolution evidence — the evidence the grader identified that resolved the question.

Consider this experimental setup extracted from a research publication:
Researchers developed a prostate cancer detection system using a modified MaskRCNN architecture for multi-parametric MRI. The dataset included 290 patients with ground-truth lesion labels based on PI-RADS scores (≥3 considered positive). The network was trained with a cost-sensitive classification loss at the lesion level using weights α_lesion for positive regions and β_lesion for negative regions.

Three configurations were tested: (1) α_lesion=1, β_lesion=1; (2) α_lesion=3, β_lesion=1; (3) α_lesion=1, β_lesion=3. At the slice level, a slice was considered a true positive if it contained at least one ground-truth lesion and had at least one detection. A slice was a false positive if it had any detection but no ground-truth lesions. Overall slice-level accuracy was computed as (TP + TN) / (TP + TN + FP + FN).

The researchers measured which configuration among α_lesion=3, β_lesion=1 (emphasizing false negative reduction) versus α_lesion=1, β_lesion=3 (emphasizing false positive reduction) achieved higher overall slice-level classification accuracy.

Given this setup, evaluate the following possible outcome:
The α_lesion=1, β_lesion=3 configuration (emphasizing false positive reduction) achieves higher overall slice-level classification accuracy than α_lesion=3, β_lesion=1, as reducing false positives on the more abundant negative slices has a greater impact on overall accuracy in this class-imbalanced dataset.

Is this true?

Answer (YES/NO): YES